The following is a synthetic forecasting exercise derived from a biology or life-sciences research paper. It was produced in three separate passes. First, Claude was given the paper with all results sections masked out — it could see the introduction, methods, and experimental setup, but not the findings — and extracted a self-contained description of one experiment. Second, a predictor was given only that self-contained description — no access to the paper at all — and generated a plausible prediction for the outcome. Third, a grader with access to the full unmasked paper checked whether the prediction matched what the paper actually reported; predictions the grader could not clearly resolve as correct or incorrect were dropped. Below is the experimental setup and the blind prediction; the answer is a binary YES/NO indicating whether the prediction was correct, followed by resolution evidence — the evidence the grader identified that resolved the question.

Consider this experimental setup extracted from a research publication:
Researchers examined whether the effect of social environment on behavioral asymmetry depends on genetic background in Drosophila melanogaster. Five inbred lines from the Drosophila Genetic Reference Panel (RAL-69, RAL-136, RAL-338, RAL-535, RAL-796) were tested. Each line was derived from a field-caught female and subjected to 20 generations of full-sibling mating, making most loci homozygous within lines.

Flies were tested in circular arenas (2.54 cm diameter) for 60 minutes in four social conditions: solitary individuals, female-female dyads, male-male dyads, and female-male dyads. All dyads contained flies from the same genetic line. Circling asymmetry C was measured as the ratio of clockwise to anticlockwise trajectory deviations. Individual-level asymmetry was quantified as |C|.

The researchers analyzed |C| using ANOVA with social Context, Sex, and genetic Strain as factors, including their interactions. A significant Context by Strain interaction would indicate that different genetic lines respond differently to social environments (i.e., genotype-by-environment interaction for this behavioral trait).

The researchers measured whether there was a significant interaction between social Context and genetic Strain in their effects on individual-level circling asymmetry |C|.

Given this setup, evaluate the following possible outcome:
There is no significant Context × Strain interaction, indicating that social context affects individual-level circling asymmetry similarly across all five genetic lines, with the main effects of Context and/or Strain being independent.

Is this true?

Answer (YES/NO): NO